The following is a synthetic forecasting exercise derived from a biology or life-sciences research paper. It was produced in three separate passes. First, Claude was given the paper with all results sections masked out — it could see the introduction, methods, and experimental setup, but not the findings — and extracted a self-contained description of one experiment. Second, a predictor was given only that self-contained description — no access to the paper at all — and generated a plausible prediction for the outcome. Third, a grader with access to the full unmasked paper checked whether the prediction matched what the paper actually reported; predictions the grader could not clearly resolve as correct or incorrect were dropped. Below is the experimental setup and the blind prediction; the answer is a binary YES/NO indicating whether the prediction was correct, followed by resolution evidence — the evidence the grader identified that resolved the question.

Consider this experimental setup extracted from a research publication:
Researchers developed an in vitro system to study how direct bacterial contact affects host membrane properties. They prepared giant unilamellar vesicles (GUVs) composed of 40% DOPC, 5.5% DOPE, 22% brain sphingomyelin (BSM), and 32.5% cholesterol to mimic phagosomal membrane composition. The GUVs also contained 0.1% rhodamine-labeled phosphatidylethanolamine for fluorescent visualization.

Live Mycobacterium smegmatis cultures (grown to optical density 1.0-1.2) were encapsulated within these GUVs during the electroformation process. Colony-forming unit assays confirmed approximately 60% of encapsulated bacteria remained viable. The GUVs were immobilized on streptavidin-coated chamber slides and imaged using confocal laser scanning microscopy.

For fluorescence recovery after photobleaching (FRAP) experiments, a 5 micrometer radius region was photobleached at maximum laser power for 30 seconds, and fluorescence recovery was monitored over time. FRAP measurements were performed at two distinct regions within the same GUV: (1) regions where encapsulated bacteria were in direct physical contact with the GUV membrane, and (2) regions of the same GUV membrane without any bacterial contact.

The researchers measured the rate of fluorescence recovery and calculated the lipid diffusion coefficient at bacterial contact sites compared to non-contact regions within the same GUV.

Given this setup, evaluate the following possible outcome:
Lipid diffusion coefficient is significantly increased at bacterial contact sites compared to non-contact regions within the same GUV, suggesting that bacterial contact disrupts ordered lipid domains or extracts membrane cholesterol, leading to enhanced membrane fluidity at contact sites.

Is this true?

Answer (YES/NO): NO